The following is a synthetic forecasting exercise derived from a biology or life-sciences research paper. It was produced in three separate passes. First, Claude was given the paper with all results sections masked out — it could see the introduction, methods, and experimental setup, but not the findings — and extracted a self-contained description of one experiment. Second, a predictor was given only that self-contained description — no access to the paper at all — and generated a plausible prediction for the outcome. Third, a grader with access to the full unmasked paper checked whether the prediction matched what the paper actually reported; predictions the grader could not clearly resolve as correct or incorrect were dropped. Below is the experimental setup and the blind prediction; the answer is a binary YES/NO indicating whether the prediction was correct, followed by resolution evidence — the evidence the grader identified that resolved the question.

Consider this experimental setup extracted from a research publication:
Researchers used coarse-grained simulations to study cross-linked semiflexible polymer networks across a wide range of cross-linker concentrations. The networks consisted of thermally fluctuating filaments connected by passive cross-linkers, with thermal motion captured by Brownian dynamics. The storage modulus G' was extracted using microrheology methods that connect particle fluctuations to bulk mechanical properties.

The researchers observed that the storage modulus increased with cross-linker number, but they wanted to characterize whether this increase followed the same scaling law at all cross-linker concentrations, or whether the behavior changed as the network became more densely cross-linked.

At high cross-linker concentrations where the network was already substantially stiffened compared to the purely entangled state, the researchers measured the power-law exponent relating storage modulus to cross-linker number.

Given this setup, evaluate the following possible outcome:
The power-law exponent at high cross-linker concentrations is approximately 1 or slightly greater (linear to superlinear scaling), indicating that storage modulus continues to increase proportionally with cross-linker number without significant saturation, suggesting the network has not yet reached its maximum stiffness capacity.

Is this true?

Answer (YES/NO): NO